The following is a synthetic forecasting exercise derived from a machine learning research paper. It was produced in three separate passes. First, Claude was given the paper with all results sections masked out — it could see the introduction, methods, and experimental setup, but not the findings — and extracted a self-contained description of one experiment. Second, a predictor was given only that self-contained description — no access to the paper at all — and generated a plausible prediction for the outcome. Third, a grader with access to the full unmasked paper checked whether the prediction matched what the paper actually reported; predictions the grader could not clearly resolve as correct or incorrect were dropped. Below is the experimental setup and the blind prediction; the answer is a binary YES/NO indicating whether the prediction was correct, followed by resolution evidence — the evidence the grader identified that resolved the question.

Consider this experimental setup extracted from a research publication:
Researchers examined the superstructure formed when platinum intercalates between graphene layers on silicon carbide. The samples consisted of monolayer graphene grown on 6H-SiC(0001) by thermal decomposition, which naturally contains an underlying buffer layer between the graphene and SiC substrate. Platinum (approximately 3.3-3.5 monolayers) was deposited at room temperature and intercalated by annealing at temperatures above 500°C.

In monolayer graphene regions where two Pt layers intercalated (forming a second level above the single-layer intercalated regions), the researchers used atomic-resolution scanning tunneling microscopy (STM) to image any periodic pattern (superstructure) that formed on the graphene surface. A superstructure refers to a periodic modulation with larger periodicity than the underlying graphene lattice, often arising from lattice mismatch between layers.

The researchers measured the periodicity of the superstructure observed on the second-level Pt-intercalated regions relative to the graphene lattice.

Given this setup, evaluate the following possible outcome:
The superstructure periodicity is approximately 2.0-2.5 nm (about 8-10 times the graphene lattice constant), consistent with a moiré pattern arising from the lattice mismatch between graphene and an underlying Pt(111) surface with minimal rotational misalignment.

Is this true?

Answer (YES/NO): NO